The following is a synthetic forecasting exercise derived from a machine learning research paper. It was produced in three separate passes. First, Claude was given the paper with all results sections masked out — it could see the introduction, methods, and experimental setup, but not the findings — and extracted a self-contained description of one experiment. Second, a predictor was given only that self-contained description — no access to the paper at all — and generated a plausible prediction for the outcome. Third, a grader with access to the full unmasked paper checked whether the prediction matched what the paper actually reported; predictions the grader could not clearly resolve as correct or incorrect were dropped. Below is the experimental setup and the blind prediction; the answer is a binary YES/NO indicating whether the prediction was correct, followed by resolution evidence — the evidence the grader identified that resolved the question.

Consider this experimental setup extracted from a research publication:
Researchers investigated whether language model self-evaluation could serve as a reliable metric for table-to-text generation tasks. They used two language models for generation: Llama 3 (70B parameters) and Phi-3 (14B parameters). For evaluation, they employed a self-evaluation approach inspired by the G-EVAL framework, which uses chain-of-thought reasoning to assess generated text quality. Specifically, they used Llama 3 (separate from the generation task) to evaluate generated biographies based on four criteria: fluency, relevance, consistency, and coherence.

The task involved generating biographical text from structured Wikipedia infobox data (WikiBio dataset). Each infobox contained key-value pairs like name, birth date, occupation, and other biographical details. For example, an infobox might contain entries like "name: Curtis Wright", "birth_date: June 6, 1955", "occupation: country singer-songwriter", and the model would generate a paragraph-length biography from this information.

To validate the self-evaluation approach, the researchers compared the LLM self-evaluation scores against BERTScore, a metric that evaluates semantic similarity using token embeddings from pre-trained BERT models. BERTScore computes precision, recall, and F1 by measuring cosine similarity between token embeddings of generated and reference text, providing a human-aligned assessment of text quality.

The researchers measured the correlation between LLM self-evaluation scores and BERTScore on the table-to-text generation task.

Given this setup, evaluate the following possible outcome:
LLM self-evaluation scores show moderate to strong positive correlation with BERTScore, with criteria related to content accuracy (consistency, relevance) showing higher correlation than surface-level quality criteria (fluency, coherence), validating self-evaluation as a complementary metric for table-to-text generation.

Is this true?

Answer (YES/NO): NO